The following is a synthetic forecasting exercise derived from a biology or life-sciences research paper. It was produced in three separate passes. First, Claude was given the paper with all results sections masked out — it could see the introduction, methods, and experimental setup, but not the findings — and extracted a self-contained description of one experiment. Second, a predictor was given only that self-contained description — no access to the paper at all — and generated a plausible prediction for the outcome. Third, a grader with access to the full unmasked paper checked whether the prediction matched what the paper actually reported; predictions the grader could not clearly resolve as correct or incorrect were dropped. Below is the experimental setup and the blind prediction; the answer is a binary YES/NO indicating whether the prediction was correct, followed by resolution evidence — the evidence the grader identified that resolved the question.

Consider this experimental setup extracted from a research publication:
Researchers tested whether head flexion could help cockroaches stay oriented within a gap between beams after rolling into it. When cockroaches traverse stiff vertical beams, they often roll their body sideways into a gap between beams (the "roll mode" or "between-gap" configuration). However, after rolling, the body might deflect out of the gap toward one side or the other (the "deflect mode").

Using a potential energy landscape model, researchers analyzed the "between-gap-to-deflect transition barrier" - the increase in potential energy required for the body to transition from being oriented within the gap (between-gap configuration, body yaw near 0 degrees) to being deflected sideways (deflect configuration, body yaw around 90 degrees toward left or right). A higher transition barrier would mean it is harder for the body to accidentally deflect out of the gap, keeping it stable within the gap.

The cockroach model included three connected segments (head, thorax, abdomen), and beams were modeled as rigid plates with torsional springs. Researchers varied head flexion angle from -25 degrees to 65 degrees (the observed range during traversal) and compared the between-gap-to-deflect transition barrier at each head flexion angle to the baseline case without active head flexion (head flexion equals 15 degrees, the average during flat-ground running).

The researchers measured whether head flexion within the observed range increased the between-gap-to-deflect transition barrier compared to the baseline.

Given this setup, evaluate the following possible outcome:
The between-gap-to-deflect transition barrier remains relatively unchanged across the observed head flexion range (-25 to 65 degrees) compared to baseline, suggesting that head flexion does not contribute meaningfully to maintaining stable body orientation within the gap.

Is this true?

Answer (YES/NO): YES